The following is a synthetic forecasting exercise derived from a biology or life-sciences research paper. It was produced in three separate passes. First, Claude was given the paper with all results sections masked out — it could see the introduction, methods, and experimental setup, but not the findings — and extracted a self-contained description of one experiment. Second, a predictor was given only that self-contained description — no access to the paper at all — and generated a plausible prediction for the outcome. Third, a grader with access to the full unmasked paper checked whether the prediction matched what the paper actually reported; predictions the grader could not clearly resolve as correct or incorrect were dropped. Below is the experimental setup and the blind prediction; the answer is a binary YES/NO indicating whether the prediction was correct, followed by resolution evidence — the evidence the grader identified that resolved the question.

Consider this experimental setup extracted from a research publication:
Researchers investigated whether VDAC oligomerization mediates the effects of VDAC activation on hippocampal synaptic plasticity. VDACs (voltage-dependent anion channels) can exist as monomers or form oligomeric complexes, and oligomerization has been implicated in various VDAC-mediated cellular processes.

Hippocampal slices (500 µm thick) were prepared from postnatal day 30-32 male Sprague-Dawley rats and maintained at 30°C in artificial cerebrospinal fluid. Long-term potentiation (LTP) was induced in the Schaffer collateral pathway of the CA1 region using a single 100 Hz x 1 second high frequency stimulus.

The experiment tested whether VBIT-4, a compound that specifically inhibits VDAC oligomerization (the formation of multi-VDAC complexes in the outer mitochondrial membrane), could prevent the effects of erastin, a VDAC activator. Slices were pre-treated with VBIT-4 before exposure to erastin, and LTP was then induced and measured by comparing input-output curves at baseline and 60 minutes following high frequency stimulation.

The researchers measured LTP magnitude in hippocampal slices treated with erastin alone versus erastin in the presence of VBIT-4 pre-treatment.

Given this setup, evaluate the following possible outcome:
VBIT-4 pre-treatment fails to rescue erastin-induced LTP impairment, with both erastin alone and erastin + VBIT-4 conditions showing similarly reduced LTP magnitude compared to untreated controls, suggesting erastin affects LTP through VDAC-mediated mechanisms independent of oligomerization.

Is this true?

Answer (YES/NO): NO